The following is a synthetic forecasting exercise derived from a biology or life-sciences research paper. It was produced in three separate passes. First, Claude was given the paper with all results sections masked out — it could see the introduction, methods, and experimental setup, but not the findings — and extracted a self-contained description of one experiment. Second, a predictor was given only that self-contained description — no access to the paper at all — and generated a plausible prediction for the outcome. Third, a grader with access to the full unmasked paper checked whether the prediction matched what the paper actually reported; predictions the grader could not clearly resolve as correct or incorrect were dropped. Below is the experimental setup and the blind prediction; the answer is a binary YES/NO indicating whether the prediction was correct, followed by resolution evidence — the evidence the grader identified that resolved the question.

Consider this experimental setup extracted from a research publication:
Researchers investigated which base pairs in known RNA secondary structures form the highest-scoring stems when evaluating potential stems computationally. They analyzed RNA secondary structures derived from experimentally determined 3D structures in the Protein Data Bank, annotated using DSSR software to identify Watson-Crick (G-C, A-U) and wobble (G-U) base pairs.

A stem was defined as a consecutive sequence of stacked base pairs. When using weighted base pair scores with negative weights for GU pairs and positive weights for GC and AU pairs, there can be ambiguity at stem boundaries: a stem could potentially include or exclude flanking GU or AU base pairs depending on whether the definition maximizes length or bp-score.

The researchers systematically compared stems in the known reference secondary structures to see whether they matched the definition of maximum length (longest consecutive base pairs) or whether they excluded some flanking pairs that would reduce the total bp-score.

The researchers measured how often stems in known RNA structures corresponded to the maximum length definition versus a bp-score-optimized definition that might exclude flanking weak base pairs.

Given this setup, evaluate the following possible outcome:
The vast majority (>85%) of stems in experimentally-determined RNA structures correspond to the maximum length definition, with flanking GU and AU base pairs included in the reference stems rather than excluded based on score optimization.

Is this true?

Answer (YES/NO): YES